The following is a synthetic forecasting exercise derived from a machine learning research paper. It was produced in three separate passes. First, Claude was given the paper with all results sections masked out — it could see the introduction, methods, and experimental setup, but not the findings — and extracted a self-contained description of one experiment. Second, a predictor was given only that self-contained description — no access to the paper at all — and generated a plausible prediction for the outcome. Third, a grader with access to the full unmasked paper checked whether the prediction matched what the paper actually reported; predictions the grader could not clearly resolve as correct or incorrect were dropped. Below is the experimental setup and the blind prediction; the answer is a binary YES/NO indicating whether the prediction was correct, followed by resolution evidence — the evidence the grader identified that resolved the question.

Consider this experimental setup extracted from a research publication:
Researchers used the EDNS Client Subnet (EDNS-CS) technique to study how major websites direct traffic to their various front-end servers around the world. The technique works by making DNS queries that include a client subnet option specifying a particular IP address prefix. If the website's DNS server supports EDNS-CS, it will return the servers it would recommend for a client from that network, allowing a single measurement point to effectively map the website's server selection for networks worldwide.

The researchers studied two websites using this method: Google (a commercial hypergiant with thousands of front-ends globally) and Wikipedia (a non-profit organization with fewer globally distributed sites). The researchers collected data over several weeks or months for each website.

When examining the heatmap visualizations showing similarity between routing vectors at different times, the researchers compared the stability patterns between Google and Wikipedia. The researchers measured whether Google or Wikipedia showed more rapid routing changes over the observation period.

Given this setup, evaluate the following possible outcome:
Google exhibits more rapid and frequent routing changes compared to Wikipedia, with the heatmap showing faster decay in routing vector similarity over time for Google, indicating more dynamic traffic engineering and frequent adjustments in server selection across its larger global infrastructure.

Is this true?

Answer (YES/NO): YES